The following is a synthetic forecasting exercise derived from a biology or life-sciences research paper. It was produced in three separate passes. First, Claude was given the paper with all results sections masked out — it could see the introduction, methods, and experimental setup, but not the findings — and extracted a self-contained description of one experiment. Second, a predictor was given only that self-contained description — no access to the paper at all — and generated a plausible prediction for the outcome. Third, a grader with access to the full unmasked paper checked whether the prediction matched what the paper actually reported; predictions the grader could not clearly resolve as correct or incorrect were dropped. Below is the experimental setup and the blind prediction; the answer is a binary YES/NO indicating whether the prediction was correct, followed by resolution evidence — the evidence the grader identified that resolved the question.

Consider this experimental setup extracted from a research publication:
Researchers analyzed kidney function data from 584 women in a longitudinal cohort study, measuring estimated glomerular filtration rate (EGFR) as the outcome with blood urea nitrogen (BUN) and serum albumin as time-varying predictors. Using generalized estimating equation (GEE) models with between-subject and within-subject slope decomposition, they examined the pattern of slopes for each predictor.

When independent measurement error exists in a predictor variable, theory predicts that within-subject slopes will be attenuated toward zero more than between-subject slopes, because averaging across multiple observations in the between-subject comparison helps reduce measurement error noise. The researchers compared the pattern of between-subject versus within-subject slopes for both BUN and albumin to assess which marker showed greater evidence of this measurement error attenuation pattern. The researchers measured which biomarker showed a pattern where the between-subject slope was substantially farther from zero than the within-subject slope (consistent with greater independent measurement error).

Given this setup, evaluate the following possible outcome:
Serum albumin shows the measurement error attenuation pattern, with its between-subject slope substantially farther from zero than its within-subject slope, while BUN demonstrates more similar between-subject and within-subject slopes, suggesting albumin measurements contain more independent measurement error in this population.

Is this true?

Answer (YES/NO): NO